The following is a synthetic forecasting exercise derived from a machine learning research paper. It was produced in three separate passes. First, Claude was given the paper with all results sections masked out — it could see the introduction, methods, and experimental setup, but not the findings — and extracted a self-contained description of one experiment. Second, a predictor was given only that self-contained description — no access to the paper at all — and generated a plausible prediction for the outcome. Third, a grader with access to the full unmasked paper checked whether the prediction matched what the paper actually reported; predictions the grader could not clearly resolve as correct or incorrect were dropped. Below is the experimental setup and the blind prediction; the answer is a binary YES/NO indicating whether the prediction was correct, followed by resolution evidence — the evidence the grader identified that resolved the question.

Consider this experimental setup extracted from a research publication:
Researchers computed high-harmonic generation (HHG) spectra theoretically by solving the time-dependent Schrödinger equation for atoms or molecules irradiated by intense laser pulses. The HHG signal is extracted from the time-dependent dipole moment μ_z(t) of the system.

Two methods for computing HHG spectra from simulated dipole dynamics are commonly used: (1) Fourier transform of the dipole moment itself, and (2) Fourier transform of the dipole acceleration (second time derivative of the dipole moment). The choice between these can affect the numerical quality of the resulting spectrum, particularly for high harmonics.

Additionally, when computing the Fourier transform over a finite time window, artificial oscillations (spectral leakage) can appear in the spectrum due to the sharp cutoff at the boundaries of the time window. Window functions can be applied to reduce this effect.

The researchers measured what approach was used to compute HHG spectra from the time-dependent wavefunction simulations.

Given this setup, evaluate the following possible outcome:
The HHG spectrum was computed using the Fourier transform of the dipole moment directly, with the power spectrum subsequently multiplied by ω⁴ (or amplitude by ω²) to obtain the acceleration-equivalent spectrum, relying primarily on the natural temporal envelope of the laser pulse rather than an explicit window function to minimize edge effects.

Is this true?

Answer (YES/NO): NO